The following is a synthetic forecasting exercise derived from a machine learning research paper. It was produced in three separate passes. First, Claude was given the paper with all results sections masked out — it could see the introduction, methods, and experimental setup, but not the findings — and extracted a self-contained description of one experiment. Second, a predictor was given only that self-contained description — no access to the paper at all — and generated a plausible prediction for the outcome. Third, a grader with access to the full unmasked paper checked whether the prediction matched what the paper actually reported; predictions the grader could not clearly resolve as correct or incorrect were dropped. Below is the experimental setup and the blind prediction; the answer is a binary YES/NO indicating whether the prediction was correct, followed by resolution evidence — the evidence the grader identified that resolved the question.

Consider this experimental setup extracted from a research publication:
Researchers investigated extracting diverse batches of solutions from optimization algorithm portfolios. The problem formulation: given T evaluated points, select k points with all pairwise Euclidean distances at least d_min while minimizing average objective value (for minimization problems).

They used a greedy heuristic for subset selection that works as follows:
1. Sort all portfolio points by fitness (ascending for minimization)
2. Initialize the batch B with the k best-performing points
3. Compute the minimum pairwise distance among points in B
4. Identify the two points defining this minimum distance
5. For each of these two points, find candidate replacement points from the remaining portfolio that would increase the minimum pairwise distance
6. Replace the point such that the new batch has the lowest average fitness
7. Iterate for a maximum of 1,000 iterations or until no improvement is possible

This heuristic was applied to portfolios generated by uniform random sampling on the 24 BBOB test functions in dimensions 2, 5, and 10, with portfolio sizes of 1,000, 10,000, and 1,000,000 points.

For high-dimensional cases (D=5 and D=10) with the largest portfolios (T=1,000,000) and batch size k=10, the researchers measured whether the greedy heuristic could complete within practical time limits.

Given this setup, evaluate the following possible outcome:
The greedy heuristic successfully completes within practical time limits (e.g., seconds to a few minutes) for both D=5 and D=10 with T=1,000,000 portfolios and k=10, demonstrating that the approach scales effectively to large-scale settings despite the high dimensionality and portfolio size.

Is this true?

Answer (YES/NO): NO